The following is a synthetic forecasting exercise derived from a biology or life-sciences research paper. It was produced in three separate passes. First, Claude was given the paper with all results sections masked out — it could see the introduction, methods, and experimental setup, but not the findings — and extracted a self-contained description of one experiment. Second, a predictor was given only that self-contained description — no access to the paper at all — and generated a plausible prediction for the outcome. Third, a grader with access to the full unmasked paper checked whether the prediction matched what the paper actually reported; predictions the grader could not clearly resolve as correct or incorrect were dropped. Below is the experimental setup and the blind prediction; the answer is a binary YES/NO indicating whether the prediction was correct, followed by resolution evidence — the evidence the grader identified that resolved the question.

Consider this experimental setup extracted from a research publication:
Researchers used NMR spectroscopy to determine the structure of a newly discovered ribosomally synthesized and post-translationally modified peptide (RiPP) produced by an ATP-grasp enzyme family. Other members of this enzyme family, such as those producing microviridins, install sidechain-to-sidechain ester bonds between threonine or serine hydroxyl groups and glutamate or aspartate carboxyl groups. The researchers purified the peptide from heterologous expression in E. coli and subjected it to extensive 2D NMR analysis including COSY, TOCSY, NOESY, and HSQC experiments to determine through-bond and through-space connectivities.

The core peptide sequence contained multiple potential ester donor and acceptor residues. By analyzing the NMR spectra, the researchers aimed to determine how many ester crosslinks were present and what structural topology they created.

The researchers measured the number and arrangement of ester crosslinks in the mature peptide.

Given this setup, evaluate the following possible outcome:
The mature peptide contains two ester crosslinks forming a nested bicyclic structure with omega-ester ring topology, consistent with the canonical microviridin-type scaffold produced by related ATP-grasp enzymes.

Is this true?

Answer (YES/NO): NO